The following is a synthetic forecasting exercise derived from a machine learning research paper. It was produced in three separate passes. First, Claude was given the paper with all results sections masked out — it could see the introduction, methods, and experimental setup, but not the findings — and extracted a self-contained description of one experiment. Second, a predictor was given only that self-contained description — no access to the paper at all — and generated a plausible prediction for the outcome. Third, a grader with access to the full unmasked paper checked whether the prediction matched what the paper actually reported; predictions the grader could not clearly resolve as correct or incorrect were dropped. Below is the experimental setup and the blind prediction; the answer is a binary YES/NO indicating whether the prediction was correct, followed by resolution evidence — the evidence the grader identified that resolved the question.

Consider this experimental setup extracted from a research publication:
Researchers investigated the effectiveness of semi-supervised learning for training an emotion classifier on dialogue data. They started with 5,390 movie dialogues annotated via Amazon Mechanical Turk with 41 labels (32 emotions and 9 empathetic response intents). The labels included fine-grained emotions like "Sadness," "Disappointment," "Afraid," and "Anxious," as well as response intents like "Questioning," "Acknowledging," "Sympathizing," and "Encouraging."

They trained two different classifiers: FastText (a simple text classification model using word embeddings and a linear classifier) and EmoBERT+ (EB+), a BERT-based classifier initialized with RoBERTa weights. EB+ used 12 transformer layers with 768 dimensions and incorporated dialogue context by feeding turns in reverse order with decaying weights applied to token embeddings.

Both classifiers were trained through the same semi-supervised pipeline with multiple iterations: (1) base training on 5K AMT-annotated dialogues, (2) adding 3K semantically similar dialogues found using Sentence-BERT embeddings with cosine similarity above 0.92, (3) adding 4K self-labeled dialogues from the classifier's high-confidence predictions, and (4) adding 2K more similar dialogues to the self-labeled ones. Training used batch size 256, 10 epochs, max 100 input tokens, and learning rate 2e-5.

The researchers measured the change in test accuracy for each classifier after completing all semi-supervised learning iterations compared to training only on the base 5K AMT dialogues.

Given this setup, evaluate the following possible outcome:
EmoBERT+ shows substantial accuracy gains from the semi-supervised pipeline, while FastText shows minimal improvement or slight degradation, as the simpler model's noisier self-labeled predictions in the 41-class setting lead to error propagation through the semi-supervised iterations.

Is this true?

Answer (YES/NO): NO